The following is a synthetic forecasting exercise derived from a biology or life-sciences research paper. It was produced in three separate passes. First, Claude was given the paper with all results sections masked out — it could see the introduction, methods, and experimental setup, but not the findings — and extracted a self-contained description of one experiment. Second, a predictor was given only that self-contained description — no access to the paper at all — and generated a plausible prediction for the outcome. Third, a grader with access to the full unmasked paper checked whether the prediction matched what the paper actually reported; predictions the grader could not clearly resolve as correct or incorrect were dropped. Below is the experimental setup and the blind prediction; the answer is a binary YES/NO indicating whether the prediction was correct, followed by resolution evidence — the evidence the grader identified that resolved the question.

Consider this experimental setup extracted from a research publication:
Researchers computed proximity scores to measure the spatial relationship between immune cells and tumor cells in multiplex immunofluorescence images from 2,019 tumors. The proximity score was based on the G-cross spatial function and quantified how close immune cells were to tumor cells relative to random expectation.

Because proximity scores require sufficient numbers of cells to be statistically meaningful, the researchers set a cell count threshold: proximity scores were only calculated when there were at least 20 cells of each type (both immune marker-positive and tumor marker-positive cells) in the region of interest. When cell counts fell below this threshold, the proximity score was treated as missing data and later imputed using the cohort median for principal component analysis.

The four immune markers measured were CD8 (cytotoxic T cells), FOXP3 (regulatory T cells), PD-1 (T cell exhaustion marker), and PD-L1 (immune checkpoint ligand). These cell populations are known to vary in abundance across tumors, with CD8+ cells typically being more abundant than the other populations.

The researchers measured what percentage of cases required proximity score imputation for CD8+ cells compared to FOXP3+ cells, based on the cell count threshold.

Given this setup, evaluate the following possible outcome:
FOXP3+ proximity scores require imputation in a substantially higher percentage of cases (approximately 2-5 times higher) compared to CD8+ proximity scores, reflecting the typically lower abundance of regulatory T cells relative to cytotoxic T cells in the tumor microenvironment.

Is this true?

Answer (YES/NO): YES